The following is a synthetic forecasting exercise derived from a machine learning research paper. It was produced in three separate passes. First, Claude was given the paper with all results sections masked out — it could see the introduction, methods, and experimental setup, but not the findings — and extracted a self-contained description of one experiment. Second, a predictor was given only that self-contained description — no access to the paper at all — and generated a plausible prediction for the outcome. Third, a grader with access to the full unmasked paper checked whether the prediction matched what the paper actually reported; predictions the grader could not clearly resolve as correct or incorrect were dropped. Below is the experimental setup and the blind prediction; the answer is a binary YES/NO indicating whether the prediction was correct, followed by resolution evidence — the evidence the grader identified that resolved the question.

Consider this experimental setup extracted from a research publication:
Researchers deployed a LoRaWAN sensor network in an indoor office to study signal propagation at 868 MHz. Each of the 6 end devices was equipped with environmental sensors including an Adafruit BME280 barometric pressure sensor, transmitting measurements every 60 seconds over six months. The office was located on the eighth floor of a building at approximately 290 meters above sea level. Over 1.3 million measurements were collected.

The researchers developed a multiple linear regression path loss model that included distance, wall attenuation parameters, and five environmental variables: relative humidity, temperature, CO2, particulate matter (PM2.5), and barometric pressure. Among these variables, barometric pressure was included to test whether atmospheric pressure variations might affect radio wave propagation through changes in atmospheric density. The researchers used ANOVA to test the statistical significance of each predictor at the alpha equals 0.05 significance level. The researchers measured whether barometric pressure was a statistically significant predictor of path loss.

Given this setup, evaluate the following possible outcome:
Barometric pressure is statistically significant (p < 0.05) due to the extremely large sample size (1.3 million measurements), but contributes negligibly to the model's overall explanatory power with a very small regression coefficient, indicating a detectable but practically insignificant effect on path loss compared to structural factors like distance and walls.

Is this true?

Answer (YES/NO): NO